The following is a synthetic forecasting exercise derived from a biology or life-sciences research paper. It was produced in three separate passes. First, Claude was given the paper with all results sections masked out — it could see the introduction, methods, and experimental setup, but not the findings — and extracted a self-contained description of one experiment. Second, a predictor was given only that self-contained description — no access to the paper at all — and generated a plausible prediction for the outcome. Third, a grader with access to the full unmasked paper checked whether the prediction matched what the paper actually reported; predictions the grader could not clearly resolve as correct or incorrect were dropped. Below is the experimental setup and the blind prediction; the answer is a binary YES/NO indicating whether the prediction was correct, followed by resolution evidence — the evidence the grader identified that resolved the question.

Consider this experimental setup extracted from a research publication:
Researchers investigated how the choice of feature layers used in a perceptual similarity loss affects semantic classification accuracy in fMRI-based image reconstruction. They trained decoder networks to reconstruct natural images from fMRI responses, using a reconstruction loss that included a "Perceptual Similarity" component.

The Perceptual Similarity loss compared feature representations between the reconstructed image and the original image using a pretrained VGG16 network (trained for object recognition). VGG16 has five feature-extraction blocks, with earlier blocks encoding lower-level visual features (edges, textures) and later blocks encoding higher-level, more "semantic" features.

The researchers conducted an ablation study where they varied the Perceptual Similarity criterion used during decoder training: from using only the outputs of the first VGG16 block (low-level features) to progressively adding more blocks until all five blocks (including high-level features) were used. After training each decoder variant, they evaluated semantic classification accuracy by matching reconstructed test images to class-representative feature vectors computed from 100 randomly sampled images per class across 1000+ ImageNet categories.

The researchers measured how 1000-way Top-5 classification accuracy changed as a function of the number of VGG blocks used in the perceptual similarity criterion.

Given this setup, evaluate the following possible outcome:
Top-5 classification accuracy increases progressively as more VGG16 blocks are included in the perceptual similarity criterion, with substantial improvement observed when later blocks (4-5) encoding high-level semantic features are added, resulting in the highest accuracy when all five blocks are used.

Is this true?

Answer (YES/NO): YES